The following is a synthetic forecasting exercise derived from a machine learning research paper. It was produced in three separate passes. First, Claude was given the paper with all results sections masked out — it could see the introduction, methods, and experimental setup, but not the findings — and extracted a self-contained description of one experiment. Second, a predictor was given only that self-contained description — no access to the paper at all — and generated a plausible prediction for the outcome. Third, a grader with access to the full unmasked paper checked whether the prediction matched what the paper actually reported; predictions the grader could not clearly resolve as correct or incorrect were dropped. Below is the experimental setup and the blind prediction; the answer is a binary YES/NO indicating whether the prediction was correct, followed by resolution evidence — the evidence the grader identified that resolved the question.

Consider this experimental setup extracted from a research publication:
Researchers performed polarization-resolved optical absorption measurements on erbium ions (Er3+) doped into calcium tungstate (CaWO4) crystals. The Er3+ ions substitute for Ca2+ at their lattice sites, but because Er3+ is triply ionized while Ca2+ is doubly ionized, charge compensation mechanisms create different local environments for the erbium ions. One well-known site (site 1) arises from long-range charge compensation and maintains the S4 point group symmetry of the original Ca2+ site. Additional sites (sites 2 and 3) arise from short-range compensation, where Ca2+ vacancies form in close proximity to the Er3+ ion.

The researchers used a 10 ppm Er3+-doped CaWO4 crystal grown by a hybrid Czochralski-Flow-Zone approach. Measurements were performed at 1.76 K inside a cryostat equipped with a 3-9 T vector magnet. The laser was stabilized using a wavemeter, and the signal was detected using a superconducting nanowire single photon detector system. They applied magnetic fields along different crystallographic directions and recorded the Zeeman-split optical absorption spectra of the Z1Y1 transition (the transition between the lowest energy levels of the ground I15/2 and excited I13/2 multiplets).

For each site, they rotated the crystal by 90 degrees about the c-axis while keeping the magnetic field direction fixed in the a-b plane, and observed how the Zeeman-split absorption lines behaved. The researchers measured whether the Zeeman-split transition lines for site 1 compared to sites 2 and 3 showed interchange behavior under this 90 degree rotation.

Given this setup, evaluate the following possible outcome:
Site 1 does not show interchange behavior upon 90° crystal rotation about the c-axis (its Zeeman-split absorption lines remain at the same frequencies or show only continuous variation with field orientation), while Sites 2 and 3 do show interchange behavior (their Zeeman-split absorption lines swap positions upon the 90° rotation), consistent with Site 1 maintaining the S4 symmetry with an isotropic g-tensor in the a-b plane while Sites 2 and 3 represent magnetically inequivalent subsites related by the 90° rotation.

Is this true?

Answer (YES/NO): YES